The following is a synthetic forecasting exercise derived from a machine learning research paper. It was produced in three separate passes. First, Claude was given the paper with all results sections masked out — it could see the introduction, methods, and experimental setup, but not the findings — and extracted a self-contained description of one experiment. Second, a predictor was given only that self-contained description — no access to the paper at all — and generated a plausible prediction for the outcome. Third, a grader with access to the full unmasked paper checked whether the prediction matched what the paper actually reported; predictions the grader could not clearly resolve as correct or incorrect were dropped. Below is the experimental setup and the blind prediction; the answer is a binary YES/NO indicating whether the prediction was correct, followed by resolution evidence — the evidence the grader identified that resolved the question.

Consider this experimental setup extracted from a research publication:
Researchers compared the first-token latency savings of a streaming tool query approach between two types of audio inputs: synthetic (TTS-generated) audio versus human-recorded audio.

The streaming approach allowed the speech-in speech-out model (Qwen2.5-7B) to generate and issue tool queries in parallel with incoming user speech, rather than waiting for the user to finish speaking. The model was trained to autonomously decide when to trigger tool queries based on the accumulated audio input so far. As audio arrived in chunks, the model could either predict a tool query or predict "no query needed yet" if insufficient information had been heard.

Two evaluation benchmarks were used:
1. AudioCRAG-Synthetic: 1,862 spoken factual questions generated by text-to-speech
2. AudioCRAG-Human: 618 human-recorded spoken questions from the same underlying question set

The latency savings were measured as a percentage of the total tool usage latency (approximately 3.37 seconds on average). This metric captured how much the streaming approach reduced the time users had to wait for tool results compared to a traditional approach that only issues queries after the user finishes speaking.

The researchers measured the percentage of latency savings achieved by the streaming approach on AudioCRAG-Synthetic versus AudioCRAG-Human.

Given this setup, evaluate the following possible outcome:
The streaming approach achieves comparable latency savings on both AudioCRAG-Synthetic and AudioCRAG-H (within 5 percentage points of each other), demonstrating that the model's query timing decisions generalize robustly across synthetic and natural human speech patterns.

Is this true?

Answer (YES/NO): NO